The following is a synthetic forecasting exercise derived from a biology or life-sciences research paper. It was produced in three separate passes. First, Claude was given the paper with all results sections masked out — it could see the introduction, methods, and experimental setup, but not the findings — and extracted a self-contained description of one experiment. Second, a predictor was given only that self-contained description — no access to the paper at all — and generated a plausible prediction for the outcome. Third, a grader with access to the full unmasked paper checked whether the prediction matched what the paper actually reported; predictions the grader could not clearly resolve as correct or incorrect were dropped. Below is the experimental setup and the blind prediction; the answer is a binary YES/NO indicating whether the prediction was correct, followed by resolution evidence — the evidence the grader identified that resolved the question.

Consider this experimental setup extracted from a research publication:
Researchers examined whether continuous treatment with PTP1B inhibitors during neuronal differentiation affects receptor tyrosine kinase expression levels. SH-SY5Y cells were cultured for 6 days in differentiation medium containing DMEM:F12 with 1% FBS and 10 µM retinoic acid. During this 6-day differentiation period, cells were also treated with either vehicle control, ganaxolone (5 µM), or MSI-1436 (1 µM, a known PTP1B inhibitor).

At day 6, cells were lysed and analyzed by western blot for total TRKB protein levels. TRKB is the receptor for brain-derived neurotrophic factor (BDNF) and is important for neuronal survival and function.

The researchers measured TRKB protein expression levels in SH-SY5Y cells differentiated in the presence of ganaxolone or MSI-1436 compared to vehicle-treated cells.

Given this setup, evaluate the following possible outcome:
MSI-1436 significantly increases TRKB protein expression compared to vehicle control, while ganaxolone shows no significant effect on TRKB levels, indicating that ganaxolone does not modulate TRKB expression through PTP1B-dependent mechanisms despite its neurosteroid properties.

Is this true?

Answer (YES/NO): NO